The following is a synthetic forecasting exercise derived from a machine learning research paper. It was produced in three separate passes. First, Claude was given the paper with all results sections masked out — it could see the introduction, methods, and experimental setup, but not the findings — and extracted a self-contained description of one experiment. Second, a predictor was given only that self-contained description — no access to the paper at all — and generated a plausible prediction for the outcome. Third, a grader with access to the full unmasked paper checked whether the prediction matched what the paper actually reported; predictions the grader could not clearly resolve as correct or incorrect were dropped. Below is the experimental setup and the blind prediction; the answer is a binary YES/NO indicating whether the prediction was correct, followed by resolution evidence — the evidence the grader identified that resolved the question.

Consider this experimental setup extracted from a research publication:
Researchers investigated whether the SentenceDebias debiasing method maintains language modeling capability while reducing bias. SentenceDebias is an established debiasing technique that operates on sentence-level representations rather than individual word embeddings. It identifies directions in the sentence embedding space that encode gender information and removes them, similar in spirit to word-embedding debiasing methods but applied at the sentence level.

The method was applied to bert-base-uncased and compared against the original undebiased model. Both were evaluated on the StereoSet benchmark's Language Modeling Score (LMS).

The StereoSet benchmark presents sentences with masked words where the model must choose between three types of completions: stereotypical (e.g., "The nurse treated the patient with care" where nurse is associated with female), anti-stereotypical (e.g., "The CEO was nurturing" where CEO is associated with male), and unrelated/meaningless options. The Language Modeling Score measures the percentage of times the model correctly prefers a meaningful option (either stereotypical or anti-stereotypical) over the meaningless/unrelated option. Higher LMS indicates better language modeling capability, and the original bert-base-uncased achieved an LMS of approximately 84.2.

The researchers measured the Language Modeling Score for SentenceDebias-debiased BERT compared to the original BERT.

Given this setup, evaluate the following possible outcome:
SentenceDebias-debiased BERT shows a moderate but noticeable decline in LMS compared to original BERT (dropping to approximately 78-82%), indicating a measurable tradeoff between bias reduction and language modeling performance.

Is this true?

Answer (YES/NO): NO